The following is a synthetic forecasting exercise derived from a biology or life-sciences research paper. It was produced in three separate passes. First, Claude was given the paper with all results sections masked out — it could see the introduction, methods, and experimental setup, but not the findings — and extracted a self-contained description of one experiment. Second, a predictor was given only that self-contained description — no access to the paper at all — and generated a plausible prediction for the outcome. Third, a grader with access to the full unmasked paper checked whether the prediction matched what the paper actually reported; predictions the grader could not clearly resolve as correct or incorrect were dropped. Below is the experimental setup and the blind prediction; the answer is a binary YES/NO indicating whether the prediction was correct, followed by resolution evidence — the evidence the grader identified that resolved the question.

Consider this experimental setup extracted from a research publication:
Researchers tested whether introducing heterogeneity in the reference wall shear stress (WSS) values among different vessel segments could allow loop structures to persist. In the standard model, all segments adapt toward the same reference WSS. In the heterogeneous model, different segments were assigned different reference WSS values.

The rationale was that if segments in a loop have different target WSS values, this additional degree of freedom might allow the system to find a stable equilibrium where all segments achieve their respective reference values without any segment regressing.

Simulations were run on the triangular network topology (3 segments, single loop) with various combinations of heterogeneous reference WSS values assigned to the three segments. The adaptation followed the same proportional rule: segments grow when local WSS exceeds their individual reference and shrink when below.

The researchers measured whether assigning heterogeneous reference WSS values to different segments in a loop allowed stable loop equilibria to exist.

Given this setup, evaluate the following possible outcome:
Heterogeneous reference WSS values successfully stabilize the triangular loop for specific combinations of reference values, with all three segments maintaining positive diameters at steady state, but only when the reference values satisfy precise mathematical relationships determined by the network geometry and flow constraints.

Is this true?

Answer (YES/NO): NO